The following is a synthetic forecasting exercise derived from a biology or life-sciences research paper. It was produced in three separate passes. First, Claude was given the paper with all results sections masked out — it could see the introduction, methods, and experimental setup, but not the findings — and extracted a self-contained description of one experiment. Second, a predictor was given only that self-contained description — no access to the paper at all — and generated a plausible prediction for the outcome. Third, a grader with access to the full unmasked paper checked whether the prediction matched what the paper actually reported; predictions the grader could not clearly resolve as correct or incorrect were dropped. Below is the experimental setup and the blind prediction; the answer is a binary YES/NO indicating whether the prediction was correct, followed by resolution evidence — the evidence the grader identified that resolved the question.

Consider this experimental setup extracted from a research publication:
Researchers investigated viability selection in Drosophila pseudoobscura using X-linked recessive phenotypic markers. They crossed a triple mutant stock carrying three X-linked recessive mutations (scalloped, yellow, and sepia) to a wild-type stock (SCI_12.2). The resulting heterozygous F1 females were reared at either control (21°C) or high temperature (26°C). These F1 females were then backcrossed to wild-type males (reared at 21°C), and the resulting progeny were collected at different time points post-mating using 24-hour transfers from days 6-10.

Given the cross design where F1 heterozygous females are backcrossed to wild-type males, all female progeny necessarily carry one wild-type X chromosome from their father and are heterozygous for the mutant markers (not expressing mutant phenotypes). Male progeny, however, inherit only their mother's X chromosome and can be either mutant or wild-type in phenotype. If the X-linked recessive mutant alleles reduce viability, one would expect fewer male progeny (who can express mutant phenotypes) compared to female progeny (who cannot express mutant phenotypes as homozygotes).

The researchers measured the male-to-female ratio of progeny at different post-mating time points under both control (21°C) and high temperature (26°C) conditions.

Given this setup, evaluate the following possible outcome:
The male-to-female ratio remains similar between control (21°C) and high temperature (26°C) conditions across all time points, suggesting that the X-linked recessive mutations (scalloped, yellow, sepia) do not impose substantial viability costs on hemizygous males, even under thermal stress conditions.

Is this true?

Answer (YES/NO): NO